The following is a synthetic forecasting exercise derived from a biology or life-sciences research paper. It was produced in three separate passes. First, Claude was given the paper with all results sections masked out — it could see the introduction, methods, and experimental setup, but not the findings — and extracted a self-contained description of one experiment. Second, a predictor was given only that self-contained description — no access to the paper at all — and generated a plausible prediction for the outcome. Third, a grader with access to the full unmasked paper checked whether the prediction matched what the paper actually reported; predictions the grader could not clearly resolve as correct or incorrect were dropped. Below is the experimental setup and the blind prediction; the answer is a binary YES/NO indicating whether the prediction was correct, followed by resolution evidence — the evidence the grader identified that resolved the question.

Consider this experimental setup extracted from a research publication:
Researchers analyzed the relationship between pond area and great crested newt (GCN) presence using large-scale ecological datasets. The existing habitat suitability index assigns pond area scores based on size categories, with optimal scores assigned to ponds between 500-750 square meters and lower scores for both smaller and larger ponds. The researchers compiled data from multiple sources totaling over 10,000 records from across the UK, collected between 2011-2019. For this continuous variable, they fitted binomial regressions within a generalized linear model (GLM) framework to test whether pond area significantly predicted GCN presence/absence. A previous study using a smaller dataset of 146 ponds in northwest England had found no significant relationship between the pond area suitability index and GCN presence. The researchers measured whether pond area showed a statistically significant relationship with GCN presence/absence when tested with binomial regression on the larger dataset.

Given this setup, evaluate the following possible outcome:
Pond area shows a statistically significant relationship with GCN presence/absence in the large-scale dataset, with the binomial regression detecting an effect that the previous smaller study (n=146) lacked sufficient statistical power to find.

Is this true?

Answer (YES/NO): NO